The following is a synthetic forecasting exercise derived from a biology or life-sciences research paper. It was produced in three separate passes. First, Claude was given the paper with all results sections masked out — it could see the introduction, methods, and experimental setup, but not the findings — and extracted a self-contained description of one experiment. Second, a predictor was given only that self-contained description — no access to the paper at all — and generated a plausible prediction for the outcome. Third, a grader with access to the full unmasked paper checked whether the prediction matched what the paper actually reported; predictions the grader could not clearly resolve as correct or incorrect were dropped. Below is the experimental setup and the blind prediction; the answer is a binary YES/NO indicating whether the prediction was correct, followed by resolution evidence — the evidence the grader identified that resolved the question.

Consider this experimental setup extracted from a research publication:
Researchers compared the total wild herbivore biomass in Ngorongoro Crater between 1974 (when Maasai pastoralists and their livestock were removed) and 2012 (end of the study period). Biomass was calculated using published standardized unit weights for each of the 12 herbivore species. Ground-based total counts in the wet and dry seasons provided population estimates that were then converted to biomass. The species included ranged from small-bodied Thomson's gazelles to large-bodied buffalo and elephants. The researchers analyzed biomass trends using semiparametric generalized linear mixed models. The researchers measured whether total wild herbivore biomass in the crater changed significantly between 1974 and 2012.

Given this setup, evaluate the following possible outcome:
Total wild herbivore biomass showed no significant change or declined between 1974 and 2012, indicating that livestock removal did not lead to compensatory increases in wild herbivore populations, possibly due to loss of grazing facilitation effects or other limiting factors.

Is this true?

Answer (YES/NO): YES